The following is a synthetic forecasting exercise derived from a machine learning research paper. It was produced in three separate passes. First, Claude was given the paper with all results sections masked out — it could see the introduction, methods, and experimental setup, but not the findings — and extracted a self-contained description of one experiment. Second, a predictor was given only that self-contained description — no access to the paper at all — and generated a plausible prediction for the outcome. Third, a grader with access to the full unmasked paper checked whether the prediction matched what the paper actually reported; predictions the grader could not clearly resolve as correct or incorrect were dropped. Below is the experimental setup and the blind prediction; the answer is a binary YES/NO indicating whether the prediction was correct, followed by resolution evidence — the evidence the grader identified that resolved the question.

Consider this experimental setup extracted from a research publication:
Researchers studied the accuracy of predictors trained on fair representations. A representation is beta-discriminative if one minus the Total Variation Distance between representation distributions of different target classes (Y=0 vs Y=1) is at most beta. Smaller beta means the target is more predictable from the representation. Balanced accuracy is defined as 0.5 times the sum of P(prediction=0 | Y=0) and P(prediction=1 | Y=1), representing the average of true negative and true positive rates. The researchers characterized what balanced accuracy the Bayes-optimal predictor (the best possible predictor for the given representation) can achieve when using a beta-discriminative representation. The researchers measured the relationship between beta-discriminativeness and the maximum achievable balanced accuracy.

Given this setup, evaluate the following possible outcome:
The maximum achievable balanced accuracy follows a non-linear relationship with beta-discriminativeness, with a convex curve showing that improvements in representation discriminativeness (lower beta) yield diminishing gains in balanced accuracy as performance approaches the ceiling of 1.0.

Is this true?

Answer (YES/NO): NO